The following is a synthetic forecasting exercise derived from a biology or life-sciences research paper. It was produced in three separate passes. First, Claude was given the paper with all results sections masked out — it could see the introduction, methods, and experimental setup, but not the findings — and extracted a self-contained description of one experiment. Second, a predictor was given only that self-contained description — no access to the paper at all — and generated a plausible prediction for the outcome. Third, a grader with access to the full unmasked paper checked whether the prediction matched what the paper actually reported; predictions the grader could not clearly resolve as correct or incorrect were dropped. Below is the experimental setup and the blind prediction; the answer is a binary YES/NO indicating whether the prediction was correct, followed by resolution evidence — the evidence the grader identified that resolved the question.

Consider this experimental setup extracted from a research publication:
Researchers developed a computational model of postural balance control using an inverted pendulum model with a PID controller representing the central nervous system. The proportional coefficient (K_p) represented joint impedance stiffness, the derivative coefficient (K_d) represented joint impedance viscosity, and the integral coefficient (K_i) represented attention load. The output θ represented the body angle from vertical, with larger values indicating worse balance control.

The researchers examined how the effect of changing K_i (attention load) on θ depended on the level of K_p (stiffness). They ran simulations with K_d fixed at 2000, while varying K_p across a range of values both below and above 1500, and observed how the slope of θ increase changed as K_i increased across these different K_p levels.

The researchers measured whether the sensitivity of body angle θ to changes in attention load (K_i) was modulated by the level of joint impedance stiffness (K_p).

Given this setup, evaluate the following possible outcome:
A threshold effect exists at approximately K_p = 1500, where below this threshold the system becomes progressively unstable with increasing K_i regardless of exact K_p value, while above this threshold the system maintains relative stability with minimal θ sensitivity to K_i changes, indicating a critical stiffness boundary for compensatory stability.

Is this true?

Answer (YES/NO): NO